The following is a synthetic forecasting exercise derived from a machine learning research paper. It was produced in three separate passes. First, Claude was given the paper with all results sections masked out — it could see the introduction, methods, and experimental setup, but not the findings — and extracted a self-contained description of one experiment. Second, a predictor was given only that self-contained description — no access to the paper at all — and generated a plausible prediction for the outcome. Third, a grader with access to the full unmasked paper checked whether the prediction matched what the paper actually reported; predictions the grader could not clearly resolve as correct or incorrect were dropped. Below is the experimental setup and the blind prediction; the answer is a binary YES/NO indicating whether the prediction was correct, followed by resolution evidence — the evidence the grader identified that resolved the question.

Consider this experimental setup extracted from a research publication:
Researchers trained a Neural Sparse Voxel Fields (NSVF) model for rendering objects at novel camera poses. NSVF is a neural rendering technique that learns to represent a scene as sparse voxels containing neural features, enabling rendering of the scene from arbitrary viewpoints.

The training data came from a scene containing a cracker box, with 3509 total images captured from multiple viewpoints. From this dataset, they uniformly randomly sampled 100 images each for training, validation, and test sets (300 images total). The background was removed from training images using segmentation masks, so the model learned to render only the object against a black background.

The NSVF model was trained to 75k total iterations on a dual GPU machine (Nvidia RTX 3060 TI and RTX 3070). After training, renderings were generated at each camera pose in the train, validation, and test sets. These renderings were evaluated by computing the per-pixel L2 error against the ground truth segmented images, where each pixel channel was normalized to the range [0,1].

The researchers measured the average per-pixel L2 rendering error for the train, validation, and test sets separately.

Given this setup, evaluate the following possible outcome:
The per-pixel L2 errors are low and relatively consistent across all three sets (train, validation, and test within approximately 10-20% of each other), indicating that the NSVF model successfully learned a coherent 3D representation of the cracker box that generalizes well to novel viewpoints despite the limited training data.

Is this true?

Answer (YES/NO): NO